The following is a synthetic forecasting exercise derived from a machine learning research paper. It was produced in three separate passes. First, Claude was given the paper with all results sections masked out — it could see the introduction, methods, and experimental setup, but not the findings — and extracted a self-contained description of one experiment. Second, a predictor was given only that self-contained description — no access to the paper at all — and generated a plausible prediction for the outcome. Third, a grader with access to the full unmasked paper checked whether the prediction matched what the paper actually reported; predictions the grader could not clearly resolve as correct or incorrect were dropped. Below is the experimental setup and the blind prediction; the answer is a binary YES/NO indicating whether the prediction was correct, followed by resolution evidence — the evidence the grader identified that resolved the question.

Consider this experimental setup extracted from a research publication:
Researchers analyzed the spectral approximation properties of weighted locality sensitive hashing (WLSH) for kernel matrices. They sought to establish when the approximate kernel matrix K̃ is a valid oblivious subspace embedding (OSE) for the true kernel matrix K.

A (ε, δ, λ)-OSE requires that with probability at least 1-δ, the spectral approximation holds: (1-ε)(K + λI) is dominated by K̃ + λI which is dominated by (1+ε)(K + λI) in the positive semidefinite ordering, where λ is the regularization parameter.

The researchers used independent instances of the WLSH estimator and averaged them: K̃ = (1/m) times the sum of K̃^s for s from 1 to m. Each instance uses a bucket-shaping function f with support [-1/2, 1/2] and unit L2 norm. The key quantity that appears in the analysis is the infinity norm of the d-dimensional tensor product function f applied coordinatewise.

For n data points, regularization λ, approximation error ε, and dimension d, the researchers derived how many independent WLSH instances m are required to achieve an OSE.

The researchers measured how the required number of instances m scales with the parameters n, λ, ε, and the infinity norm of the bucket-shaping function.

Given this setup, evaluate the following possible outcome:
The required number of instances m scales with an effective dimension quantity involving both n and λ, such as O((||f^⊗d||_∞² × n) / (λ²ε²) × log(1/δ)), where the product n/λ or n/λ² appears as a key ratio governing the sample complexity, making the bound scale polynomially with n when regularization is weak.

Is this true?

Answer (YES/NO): NO